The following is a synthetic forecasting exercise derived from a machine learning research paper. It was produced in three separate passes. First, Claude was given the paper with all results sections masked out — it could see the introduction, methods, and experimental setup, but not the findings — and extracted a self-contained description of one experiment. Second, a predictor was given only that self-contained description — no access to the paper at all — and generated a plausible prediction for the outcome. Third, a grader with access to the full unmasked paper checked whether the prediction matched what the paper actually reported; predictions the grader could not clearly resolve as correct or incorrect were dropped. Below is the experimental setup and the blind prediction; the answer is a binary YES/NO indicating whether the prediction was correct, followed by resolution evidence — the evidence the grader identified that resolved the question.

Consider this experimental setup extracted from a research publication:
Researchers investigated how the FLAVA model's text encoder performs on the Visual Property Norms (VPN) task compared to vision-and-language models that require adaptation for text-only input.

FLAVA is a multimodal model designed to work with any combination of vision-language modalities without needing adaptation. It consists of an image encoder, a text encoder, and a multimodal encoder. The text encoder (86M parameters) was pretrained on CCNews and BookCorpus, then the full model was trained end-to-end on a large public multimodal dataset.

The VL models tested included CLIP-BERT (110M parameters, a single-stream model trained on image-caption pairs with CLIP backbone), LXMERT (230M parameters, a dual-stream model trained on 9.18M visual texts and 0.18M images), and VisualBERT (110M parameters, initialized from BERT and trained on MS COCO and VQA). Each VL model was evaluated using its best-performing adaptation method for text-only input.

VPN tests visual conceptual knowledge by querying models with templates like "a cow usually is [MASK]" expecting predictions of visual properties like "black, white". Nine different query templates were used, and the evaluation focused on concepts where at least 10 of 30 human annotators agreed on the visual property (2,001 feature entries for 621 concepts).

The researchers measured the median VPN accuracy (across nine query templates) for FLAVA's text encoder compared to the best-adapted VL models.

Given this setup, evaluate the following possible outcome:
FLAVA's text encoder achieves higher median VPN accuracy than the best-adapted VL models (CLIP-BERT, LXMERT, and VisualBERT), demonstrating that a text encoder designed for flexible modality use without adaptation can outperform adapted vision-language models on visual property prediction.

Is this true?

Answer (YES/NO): NO